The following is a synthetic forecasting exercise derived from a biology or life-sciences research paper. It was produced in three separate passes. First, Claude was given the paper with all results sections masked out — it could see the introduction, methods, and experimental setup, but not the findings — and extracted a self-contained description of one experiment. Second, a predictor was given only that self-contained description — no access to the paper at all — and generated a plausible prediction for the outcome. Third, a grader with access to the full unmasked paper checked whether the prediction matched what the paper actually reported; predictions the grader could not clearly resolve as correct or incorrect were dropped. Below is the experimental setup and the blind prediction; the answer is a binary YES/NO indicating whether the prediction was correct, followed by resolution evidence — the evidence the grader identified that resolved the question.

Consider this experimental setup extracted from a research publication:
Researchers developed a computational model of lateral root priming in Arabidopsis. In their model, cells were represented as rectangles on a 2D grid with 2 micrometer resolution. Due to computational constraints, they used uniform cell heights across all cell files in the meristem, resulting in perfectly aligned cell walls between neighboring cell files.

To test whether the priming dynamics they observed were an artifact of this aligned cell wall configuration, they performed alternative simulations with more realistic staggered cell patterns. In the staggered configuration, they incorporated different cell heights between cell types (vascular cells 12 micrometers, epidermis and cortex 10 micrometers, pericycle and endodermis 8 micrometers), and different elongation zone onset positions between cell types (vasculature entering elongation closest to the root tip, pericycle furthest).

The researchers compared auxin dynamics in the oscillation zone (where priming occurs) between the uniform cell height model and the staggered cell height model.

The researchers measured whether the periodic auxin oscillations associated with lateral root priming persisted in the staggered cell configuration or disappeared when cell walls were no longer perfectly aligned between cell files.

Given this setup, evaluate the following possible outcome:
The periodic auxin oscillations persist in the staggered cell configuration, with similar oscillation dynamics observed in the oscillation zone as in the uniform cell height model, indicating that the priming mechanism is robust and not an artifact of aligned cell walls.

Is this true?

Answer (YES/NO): YES